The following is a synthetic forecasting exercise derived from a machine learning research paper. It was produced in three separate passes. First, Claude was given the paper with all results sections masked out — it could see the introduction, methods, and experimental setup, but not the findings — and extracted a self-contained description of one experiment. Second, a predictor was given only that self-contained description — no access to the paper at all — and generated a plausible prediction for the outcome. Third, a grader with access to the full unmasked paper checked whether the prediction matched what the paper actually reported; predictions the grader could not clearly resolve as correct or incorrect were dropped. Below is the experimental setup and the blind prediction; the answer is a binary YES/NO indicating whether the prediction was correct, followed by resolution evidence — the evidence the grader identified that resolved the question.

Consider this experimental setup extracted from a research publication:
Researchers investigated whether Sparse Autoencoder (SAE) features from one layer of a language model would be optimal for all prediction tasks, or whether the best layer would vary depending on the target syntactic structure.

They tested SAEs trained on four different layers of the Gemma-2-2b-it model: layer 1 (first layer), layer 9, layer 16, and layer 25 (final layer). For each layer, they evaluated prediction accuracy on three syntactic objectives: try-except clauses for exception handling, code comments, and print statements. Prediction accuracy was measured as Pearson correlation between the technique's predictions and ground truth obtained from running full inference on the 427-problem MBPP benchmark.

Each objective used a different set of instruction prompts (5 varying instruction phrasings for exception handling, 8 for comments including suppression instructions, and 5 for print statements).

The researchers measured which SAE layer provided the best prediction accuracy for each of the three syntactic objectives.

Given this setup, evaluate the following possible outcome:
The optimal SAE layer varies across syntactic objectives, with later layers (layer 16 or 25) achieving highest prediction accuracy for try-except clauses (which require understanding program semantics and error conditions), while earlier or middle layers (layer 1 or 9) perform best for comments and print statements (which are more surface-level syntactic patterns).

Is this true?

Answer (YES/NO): NO